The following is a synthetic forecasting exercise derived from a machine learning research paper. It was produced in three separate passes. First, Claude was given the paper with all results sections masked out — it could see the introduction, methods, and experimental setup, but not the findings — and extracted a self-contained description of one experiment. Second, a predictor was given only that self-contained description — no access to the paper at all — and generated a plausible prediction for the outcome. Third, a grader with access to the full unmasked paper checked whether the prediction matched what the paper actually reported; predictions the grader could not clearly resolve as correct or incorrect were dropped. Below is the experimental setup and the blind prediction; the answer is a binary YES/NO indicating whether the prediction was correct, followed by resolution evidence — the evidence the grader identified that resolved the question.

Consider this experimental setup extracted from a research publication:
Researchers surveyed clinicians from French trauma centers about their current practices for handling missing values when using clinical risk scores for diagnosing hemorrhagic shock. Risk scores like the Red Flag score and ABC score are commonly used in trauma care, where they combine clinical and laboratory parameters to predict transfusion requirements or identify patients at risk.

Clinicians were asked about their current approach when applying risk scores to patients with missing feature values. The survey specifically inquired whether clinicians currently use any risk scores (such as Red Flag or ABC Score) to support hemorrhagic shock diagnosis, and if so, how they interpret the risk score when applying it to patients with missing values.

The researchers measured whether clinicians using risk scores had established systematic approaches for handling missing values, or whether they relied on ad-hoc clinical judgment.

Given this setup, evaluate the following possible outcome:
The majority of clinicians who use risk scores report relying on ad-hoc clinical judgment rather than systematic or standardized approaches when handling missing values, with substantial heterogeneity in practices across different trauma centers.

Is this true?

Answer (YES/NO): YES